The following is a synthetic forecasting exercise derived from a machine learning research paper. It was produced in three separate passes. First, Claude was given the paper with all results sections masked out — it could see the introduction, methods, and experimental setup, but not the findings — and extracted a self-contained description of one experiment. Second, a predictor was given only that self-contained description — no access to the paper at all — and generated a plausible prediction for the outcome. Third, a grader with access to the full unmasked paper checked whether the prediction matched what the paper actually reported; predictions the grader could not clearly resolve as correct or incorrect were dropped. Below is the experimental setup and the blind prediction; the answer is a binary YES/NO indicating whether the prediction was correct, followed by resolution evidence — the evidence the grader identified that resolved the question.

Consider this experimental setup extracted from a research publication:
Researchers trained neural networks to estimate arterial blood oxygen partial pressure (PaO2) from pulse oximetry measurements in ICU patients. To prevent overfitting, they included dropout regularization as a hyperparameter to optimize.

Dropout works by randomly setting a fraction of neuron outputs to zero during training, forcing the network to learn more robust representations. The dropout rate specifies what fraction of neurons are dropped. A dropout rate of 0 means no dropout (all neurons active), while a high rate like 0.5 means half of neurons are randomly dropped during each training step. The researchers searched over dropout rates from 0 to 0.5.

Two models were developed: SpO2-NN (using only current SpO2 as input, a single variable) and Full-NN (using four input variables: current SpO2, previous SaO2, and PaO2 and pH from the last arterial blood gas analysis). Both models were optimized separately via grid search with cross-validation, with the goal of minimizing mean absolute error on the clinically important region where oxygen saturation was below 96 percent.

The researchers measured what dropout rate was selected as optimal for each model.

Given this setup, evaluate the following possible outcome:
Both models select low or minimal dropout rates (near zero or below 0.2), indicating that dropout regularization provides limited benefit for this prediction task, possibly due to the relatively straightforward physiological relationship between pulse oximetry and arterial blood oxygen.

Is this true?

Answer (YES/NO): NO